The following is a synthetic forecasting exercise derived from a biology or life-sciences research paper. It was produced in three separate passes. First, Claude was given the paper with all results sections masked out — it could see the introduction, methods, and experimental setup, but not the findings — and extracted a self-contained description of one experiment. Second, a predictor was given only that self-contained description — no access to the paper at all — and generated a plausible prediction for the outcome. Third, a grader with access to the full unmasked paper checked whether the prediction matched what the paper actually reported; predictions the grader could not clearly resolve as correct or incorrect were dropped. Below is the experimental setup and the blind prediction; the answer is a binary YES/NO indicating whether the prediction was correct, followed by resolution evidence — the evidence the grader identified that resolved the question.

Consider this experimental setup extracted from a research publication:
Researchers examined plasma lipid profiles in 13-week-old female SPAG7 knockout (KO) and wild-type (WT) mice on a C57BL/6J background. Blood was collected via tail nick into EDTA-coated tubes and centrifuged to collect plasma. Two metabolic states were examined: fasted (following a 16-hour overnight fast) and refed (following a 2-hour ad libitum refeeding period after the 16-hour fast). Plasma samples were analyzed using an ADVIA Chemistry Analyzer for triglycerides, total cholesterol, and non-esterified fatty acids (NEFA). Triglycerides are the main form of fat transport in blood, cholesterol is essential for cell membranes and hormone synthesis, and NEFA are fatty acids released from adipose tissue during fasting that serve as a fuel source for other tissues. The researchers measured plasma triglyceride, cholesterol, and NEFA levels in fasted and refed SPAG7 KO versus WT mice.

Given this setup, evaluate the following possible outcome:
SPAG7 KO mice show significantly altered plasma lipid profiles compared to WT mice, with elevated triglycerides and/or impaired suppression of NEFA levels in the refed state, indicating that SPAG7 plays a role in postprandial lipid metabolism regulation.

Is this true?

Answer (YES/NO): NO